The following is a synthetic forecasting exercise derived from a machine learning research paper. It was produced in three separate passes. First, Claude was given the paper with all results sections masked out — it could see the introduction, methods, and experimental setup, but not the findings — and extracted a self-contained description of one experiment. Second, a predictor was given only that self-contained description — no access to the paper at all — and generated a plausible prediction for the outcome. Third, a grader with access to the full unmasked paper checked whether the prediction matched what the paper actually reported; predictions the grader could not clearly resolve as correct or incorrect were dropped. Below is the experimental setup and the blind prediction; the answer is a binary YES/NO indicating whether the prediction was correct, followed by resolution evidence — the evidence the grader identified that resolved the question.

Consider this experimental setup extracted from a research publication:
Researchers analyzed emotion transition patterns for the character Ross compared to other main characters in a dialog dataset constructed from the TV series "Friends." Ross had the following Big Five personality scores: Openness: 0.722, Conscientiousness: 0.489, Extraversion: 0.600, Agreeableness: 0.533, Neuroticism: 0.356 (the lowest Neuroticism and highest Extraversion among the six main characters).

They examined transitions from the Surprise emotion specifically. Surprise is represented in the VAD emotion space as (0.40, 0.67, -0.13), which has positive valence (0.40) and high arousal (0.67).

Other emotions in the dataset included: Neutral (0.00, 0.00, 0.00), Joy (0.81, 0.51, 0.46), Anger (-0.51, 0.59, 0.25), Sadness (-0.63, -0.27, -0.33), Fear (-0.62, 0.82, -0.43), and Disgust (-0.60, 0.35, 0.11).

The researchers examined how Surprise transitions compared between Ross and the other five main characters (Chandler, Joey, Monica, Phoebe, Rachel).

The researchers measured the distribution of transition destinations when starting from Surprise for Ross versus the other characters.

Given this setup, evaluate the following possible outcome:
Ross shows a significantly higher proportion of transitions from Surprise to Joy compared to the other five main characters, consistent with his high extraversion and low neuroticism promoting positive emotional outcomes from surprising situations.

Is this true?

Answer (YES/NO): YES